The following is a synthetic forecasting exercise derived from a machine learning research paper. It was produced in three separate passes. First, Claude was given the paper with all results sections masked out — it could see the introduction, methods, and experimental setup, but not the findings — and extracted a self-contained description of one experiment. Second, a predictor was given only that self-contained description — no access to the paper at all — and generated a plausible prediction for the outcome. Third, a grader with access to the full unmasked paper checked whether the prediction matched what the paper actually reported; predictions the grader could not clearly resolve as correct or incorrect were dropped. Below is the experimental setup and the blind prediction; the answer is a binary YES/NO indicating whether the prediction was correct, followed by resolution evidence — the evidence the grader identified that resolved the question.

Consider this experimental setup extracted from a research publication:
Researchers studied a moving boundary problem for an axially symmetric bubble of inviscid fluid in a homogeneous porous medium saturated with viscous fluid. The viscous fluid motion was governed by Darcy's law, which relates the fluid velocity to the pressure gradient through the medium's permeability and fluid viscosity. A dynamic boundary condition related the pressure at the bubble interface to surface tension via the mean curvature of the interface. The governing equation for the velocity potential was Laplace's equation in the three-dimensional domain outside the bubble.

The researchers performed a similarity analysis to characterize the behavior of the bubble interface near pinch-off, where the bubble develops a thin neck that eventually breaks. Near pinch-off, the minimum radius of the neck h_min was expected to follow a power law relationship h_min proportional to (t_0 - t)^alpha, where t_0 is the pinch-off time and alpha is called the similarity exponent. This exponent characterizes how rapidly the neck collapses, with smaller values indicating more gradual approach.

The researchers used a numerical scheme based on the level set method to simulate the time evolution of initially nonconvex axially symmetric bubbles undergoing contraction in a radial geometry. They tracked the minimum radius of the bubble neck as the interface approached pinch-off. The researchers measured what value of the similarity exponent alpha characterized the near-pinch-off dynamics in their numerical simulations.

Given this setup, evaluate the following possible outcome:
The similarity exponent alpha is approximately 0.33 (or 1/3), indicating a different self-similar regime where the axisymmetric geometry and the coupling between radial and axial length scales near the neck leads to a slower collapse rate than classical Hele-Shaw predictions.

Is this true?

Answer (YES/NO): YES